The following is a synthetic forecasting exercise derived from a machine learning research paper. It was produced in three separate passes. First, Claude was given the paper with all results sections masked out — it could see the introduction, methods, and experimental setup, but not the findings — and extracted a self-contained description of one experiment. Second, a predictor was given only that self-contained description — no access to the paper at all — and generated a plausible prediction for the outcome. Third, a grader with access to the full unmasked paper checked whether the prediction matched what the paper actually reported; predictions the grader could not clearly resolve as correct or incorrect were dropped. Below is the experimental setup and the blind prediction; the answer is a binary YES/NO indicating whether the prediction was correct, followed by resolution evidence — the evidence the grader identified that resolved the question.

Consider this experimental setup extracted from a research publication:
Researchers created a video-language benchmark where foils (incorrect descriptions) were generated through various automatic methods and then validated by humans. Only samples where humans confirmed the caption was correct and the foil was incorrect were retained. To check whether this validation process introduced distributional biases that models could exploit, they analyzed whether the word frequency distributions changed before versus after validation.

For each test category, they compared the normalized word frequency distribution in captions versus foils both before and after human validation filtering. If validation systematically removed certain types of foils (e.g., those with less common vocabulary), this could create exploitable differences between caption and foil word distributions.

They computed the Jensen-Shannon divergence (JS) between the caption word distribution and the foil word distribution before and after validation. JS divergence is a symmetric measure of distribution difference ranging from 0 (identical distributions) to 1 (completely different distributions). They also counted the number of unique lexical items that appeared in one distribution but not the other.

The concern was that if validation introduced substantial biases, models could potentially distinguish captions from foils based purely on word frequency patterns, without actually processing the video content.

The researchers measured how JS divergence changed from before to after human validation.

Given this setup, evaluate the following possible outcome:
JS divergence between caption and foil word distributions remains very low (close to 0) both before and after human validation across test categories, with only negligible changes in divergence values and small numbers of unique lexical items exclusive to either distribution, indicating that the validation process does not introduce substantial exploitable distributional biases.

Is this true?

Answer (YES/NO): YES